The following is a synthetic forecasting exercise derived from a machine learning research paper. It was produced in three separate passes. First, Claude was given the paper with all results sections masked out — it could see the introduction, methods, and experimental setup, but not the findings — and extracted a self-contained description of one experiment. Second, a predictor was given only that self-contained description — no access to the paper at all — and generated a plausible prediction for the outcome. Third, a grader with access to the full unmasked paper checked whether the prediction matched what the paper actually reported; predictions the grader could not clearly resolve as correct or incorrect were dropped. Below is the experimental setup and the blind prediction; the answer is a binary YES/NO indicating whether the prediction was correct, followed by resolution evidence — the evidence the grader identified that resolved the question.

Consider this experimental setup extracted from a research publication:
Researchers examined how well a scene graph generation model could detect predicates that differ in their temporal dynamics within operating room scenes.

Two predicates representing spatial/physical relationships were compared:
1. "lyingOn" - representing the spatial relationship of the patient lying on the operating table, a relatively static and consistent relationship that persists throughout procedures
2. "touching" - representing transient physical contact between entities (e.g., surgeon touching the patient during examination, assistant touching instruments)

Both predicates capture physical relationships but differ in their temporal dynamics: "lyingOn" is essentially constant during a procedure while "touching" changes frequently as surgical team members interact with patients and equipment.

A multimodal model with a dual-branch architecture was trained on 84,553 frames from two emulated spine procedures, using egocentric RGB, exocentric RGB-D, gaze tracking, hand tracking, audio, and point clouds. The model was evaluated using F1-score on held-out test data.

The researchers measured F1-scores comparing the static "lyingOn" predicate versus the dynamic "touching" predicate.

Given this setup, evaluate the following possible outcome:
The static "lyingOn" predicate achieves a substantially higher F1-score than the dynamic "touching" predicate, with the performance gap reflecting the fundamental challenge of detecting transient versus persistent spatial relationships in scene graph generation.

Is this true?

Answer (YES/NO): NO